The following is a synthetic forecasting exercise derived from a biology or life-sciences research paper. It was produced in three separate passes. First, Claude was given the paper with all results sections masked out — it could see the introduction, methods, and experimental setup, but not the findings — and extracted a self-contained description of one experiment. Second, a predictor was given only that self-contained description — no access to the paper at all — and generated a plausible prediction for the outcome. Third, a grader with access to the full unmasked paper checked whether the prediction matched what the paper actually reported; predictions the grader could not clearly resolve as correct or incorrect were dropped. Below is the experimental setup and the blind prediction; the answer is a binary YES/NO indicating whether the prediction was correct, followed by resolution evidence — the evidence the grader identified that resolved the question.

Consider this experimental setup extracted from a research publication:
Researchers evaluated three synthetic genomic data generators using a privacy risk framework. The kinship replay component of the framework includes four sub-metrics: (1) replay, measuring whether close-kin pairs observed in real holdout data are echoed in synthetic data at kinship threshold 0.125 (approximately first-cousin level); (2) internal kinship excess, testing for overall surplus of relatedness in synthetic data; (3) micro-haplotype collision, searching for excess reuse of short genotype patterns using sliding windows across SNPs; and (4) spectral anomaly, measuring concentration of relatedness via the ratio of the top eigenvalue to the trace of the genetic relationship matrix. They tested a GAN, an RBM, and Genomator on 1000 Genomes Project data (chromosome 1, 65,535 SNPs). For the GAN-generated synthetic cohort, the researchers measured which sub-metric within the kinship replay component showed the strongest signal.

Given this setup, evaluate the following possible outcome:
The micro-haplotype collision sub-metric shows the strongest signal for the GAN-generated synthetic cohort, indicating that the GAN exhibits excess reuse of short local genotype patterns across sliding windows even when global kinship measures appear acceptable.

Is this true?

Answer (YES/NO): NO